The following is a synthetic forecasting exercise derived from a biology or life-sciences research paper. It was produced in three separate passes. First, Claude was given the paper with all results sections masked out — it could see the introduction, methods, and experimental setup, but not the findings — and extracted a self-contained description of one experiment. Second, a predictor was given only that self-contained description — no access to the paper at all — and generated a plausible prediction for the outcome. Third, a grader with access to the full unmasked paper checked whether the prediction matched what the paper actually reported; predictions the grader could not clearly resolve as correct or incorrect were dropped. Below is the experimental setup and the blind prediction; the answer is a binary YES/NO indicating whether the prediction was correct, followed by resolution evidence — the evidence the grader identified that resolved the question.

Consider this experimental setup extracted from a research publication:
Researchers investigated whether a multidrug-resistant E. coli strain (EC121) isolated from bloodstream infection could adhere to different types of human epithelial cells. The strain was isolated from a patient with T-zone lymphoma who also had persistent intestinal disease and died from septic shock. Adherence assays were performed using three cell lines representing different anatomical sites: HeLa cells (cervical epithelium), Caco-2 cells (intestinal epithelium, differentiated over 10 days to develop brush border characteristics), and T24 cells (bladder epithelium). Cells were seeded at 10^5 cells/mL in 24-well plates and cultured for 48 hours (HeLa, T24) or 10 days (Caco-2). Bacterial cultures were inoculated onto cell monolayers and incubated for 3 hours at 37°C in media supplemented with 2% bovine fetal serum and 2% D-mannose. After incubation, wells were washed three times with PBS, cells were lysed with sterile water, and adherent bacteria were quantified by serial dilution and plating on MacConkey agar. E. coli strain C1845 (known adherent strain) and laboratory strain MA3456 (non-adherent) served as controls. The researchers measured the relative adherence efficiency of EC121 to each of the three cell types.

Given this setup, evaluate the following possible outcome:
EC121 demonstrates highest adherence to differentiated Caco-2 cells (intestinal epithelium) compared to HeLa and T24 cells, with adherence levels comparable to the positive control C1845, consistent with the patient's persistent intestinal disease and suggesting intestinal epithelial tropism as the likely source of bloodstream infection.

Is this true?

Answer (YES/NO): NO